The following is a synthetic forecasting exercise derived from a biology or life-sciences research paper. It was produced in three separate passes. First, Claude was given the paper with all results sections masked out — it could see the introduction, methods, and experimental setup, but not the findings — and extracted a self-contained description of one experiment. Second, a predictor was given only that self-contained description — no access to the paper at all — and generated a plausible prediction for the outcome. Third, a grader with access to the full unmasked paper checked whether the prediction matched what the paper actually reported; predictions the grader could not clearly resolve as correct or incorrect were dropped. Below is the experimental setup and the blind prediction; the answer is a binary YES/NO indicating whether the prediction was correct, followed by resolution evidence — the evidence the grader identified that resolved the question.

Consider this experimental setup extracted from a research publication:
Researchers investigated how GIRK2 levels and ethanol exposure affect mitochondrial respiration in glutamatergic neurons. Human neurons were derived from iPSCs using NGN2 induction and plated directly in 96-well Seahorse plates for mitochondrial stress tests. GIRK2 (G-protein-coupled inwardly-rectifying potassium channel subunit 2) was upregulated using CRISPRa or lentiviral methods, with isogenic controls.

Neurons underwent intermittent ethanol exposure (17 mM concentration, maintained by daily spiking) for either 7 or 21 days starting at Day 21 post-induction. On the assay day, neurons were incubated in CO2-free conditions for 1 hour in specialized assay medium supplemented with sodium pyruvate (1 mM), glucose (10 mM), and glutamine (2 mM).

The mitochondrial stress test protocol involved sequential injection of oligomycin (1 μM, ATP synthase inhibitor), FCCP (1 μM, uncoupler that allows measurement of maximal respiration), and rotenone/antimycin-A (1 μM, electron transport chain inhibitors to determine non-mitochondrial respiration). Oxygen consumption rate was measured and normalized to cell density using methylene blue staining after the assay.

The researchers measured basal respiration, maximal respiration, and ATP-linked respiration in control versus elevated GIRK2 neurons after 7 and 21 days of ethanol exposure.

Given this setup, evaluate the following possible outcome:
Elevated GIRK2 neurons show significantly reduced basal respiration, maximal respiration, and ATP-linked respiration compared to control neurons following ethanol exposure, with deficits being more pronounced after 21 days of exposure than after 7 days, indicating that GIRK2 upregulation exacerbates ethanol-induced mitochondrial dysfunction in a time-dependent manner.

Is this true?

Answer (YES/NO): NO